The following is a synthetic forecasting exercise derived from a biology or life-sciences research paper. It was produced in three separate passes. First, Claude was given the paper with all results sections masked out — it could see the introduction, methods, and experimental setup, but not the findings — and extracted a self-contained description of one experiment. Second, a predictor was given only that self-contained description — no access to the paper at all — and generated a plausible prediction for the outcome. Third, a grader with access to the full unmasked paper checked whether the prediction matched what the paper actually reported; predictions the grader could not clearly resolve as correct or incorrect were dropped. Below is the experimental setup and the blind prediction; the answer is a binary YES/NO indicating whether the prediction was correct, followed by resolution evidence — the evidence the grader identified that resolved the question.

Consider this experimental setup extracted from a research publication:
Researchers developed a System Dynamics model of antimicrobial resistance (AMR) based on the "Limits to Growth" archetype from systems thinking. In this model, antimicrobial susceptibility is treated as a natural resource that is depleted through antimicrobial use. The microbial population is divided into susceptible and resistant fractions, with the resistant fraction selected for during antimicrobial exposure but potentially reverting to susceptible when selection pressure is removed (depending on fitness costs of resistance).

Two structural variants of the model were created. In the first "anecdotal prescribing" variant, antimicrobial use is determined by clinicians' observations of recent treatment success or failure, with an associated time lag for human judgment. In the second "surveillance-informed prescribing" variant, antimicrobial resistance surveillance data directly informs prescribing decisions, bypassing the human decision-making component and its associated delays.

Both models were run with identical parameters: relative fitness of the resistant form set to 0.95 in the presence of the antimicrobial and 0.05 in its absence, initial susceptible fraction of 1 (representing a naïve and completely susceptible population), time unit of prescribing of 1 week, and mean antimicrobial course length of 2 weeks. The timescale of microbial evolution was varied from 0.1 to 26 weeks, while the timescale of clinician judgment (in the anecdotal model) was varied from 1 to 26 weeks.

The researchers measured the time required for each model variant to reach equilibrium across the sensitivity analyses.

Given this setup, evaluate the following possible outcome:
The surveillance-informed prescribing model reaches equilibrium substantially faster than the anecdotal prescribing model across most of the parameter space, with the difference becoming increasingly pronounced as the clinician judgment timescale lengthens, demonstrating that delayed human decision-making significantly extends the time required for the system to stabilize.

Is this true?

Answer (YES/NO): NO